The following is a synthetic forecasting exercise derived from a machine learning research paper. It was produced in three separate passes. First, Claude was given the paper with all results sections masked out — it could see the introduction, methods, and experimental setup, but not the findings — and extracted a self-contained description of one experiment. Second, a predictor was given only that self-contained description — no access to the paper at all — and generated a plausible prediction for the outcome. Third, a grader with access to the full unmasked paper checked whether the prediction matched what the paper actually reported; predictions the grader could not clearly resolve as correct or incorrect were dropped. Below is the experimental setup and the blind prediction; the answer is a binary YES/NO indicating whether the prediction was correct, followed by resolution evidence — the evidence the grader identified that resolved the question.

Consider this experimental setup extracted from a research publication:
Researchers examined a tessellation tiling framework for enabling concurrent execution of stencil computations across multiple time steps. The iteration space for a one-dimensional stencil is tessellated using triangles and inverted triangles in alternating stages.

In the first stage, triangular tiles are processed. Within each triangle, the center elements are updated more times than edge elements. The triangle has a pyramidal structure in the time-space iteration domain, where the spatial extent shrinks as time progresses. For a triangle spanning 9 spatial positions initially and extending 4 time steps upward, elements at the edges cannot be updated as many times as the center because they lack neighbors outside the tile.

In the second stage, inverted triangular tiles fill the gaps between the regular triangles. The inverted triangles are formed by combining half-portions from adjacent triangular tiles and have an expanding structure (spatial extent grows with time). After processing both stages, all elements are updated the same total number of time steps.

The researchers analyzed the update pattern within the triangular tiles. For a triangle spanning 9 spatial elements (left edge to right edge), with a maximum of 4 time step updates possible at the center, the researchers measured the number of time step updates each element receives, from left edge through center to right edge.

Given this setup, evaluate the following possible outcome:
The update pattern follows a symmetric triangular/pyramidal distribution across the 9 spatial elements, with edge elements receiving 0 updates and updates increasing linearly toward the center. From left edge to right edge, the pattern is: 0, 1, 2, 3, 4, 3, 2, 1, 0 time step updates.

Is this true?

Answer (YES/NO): YES